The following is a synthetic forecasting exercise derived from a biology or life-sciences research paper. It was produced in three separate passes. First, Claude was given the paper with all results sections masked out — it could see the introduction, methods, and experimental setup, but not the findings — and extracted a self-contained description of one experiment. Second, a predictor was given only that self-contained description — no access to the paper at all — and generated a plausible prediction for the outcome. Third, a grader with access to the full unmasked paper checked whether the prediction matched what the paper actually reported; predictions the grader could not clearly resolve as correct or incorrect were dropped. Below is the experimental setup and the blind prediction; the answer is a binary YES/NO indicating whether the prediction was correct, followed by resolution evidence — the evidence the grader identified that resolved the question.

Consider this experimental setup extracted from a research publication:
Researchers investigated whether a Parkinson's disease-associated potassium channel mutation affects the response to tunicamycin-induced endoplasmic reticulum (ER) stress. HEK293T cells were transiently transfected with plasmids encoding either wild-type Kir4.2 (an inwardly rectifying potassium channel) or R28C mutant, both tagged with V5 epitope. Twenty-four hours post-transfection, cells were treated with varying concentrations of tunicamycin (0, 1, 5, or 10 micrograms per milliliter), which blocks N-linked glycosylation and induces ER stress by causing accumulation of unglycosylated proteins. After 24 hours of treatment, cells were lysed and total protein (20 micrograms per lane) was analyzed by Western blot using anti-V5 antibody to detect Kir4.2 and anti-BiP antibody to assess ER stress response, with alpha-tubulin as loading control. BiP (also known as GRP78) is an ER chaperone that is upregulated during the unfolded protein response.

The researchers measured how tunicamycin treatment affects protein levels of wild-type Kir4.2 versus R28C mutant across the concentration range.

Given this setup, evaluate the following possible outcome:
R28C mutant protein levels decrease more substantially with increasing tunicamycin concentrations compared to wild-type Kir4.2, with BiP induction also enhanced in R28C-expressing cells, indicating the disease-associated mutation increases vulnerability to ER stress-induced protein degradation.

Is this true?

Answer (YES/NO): NO